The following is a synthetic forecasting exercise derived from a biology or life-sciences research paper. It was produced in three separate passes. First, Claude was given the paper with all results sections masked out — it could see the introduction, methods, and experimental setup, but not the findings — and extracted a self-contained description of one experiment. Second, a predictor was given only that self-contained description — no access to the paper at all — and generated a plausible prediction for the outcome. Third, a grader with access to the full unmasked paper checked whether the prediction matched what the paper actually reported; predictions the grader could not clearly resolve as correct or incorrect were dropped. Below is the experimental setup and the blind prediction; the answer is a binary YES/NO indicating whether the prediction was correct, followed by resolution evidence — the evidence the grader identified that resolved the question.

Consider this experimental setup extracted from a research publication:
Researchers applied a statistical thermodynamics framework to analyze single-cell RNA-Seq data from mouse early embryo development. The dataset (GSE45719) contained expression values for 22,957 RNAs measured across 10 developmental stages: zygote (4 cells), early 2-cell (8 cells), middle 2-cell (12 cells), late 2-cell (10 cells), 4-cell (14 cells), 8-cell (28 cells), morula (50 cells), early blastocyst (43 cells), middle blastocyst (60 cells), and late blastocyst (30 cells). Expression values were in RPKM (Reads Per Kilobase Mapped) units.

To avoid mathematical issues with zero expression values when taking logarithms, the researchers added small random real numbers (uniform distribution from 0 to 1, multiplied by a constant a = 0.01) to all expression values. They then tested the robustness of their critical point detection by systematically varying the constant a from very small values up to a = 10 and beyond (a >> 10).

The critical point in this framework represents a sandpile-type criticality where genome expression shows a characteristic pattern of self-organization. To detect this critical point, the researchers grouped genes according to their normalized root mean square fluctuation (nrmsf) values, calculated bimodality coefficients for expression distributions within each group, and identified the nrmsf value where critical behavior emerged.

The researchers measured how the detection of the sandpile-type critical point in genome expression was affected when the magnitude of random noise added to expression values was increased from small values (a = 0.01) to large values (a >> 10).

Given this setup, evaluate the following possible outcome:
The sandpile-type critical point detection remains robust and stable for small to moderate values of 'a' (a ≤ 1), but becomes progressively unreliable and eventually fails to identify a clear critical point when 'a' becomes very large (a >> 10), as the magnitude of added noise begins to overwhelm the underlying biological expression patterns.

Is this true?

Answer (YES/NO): YES